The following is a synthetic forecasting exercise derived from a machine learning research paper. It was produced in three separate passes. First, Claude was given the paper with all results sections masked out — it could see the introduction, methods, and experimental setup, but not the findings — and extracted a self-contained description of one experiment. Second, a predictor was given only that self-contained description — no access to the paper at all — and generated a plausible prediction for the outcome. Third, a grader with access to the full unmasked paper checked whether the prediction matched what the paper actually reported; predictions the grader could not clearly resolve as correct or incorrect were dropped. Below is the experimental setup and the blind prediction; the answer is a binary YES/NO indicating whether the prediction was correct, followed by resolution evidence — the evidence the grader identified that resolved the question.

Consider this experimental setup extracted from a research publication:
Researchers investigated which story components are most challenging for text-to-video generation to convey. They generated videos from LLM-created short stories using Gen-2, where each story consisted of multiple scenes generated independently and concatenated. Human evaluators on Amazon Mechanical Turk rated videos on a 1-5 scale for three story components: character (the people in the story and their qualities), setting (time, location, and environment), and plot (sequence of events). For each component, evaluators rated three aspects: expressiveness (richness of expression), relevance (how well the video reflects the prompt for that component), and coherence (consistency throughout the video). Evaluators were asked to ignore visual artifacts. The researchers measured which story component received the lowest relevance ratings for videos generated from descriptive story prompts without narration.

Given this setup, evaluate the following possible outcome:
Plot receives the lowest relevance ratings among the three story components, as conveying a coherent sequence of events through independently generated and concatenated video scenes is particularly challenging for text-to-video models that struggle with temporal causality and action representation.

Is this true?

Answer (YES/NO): NO